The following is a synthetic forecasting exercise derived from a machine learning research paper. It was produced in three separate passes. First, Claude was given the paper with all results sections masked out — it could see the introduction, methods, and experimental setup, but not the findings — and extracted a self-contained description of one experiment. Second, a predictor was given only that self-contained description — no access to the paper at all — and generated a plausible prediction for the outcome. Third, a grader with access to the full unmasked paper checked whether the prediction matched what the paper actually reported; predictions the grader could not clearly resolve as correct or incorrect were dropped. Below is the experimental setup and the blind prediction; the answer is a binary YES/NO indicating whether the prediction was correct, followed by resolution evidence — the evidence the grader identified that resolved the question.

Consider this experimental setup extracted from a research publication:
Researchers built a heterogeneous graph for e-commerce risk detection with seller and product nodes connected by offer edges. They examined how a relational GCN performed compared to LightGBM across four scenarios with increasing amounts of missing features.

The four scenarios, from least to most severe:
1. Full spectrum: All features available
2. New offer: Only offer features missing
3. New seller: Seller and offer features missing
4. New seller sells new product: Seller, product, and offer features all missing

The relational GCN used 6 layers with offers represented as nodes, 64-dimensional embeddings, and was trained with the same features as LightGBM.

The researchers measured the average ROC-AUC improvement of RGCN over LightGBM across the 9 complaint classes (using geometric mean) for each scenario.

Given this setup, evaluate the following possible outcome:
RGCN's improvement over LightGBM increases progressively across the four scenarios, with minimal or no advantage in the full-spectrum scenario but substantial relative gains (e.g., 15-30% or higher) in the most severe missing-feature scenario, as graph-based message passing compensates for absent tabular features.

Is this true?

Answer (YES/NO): NO